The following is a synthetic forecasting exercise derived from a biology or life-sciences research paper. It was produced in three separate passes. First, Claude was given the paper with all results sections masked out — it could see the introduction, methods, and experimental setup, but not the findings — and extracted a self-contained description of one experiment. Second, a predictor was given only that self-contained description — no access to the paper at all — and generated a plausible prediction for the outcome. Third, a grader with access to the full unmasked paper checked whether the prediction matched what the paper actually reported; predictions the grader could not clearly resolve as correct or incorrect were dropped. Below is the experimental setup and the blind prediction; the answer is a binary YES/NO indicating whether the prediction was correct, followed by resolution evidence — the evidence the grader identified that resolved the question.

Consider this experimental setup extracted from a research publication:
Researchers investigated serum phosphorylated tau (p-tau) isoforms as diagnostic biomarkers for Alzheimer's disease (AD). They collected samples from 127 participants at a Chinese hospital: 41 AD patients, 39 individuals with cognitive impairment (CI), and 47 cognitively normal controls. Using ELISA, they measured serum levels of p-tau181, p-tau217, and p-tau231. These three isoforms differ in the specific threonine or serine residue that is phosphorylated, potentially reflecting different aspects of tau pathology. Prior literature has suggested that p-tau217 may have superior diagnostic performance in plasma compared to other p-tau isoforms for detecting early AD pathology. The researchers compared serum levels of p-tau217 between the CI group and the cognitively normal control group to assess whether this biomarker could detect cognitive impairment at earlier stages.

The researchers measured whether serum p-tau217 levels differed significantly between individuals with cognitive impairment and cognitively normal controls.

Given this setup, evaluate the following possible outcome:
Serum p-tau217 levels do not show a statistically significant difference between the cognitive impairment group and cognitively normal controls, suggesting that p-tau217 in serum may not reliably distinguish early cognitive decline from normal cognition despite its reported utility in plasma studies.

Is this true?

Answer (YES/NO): YES